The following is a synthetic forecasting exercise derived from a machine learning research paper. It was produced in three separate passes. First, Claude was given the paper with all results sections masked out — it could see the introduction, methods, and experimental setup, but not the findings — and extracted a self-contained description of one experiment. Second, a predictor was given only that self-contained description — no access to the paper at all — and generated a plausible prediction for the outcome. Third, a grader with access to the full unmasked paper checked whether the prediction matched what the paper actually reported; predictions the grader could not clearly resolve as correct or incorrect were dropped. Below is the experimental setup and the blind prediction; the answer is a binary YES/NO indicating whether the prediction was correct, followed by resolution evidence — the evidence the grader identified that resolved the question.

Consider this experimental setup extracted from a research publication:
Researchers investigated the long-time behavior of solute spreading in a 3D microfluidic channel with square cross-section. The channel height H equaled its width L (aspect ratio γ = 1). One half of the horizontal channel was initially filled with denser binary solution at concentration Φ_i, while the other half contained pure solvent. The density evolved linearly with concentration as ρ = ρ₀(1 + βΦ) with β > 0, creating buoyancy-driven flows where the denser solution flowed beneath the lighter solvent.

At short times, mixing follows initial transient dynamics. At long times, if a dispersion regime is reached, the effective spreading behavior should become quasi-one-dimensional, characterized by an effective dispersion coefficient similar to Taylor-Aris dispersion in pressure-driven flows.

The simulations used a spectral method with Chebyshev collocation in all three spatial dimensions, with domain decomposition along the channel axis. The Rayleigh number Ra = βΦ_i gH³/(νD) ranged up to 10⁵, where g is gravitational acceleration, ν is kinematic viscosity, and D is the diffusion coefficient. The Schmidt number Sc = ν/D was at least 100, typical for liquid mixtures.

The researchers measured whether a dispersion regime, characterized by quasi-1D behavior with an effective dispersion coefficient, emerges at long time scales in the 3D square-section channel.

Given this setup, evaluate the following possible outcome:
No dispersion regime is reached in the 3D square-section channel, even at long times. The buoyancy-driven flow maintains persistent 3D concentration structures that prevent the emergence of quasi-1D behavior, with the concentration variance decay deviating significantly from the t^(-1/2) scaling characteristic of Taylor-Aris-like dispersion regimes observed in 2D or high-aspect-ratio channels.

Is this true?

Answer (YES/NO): NO